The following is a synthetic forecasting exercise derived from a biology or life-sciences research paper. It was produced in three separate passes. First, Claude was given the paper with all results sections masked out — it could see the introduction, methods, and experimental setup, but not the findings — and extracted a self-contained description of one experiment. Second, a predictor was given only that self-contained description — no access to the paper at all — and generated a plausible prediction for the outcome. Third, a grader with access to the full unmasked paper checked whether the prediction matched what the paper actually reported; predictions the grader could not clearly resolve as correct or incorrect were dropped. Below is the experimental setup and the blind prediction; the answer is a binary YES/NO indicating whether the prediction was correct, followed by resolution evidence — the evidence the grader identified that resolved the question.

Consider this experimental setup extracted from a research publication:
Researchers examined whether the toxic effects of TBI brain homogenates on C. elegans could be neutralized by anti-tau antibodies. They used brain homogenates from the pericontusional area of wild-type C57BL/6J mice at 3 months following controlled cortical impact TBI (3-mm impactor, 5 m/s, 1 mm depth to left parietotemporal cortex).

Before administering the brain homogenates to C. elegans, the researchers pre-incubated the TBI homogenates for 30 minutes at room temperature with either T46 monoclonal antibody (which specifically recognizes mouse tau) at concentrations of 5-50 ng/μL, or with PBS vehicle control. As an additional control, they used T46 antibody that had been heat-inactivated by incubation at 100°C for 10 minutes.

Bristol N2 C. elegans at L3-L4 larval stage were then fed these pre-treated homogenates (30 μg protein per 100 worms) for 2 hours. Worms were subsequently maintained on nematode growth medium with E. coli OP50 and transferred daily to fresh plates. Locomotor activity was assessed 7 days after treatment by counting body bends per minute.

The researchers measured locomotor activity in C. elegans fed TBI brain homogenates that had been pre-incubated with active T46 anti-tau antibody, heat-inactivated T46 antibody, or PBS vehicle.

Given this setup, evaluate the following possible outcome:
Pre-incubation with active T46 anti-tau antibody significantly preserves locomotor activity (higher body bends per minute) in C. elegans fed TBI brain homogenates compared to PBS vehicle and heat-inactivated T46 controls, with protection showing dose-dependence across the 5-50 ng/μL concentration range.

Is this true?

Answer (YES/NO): NO